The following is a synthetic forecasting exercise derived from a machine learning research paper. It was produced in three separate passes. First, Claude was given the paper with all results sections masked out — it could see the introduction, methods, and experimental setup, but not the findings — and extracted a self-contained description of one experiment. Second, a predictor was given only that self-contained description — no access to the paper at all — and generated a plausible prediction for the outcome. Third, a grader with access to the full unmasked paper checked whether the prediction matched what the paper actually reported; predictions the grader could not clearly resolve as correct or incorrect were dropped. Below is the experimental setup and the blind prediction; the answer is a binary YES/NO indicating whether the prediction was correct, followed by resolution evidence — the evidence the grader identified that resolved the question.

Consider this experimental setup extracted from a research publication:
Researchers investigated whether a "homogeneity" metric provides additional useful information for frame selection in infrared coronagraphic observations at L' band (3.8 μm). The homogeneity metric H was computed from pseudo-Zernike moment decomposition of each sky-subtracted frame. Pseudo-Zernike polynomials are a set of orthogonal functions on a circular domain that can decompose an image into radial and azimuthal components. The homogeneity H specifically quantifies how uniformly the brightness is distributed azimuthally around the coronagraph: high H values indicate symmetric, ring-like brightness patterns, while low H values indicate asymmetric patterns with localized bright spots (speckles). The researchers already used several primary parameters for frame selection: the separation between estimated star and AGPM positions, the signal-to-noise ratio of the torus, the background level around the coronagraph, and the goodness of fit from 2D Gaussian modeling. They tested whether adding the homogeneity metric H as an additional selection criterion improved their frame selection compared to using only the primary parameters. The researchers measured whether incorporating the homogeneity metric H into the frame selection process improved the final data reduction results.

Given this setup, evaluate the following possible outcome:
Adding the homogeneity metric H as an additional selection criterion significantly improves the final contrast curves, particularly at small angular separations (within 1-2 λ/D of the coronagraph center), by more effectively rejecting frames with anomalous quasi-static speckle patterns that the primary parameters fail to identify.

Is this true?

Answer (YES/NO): NO